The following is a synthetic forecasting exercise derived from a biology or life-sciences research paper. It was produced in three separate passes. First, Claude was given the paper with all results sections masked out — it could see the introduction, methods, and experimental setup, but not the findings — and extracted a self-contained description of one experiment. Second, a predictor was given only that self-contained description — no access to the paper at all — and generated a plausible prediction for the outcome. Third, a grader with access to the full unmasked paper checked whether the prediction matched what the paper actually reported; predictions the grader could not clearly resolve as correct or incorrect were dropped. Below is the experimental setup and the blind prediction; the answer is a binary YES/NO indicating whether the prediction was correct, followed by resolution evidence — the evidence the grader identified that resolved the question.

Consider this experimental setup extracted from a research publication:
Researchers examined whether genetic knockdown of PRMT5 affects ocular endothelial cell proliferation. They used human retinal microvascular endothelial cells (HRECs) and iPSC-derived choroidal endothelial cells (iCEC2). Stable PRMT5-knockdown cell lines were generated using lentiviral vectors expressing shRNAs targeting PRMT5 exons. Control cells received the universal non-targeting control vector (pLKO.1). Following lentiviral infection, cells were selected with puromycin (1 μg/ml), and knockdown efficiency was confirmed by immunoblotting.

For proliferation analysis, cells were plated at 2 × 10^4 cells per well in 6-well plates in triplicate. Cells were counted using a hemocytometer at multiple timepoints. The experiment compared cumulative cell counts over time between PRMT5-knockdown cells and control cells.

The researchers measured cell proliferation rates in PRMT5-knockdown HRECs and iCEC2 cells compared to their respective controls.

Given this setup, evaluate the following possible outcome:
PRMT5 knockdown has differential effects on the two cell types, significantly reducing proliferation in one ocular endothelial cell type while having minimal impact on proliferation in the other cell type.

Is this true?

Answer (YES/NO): NO